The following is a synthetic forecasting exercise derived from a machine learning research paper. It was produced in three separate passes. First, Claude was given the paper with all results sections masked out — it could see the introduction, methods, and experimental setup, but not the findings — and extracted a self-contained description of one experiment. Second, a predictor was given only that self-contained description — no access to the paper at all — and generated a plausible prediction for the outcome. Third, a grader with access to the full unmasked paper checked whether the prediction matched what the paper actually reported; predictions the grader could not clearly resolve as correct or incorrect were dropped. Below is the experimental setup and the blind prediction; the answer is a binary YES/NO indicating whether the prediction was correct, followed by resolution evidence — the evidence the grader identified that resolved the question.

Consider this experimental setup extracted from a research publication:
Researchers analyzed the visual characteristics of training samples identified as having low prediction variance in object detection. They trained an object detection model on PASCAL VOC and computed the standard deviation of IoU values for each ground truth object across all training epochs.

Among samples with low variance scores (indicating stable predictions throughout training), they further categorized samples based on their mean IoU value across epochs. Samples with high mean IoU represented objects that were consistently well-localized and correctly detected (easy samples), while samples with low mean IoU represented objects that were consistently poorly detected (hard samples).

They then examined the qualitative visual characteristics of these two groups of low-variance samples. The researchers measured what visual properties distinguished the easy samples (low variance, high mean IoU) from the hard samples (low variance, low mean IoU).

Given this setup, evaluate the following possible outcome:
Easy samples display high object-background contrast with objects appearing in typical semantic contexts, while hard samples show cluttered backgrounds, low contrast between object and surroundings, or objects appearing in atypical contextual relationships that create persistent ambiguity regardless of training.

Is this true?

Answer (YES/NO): NO